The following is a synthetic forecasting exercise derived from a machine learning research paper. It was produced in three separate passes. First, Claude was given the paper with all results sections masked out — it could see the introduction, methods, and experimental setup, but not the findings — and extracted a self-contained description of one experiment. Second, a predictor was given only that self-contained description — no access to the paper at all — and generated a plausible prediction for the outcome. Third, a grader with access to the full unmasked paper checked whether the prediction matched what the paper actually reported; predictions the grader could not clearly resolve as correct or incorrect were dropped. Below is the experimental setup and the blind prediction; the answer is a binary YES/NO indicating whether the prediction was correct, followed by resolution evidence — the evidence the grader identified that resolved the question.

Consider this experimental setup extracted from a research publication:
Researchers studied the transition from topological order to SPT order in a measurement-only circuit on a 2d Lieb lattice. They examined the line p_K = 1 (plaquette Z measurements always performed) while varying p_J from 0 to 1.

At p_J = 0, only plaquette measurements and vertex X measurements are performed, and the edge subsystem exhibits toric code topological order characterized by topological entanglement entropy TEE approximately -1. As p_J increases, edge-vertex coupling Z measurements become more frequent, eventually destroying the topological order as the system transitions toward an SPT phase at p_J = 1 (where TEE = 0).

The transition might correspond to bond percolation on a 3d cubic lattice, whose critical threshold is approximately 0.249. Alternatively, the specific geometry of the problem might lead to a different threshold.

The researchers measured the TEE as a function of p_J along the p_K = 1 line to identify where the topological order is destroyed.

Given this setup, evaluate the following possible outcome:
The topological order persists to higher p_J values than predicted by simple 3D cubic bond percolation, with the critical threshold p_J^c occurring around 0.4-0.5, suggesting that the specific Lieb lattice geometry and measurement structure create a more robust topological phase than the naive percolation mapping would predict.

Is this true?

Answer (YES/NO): NO